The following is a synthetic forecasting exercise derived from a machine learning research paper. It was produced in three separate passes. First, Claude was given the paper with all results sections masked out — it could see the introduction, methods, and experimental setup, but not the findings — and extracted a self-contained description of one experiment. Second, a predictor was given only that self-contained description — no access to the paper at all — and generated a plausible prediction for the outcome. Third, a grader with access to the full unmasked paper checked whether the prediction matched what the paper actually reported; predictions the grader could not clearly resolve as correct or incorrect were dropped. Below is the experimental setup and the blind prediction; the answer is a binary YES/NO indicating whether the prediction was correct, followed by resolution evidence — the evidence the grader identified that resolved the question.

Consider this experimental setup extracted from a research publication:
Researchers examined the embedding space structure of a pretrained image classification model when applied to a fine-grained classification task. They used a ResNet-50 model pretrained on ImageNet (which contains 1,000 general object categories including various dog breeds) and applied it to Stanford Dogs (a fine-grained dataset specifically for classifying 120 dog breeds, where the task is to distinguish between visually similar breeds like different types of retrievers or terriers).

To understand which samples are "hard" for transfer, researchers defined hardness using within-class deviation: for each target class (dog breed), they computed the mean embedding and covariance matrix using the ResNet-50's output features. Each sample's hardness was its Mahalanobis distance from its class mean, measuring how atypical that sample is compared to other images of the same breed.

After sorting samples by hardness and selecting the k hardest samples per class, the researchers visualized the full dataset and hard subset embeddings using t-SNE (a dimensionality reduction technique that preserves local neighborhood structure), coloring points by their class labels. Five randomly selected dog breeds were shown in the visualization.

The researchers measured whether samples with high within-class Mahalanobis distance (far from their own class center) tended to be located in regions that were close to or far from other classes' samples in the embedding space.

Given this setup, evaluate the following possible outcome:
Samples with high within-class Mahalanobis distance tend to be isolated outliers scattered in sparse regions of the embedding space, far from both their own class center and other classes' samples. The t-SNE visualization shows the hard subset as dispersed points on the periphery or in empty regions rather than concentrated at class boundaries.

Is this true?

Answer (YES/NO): NO